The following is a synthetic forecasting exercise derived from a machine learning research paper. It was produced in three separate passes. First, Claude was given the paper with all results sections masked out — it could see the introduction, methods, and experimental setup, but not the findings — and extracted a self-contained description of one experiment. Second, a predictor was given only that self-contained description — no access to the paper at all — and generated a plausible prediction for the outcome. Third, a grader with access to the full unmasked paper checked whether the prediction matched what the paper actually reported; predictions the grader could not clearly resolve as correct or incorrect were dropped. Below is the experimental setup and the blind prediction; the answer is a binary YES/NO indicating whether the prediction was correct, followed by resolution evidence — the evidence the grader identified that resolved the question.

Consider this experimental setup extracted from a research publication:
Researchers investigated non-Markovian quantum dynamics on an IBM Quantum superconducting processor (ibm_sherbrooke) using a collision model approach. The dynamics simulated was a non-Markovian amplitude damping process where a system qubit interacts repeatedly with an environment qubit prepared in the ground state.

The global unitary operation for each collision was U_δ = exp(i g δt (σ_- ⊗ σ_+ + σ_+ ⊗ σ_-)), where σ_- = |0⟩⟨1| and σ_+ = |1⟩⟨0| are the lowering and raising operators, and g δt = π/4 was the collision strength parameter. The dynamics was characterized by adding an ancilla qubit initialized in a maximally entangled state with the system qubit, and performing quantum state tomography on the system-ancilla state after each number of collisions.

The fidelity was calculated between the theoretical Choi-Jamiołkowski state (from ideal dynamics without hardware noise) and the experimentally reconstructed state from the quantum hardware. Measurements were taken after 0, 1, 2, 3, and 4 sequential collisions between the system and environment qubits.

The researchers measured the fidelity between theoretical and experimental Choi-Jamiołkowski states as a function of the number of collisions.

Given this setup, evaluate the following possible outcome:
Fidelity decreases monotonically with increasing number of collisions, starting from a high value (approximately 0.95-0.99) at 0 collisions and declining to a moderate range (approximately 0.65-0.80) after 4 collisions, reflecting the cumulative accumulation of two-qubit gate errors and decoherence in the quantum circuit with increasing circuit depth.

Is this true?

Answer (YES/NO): NO